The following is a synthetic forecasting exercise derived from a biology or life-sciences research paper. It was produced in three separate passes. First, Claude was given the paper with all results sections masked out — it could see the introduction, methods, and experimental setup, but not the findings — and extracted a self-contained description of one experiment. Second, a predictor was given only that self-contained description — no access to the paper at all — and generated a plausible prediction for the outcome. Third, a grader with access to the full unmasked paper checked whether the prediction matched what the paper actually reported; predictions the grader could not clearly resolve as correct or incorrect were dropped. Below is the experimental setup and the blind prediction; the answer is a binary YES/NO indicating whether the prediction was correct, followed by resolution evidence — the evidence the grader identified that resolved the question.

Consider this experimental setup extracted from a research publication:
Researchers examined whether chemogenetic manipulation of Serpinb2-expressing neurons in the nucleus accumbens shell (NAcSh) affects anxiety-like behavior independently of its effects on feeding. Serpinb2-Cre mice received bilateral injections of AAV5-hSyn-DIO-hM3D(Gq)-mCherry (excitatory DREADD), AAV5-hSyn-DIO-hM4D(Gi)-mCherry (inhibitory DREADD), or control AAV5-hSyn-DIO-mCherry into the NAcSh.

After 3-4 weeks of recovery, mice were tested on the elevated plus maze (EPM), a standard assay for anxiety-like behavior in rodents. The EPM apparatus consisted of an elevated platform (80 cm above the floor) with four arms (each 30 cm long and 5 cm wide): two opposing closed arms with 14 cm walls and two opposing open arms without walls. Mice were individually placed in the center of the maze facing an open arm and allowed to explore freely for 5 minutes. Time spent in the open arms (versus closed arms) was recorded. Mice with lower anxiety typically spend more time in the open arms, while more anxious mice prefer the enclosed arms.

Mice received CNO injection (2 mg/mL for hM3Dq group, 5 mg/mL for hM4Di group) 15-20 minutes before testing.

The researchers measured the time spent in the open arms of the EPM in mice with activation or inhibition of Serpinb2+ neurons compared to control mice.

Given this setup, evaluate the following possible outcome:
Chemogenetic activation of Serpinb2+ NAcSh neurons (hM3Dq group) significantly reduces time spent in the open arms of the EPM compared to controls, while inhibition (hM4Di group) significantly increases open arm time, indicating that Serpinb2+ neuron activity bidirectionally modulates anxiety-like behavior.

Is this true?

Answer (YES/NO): NO